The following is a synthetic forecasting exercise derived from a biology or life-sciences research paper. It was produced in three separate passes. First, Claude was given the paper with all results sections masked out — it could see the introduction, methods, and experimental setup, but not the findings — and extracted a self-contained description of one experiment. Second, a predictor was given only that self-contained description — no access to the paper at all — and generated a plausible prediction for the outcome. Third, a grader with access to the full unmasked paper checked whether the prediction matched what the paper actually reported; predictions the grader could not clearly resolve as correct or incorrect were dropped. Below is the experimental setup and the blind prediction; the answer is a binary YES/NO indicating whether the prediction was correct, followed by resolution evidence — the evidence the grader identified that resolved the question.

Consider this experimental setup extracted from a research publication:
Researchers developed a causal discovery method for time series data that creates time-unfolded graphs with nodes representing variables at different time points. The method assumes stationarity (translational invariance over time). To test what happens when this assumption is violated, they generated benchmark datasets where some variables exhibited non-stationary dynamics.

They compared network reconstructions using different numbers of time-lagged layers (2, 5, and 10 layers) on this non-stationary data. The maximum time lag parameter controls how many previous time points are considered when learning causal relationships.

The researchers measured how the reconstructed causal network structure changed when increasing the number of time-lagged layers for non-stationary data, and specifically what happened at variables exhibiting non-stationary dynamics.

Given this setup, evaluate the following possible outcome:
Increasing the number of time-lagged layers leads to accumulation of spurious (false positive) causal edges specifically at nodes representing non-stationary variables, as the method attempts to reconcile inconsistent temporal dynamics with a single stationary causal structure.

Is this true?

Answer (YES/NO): NO